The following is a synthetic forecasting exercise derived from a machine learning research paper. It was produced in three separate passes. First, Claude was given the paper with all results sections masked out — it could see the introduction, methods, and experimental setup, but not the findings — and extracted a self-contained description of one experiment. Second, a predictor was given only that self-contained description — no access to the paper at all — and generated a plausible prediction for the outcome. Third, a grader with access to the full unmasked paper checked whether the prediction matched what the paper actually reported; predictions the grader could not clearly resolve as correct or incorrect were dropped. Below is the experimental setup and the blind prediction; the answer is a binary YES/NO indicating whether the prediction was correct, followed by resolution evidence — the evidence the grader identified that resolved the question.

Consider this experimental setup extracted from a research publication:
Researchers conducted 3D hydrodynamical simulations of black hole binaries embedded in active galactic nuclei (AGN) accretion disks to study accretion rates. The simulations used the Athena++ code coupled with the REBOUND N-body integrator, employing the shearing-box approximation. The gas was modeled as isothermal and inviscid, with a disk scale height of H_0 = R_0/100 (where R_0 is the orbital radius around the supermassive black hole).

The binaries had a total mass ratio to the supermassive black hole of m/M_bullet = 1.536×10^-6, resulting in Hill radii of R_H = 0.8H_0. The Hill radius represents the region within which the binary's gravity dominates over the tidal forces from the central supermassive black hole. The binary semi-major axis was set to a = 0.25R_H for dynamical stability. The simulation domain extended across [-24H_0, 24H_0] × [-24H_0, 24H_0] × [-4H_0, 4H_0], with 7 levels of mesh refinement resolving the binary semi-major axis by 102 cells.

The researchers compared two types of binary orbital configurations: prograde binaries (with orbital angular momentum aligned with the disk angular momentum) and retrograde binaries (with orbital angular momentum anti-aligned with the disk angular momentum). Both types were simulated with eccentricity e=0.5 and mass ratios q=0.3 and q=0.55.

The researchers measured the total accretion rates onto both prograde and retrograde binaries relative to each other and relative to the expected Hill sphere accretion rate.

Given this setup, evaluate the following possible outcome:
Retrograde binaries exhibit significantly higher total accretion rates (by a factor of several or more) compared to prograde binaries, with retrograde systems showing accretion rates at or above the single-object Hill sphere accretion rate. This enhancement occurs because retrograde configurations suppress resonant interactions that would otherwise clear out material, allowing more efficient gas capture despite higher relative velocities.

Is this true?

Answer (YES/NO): NO